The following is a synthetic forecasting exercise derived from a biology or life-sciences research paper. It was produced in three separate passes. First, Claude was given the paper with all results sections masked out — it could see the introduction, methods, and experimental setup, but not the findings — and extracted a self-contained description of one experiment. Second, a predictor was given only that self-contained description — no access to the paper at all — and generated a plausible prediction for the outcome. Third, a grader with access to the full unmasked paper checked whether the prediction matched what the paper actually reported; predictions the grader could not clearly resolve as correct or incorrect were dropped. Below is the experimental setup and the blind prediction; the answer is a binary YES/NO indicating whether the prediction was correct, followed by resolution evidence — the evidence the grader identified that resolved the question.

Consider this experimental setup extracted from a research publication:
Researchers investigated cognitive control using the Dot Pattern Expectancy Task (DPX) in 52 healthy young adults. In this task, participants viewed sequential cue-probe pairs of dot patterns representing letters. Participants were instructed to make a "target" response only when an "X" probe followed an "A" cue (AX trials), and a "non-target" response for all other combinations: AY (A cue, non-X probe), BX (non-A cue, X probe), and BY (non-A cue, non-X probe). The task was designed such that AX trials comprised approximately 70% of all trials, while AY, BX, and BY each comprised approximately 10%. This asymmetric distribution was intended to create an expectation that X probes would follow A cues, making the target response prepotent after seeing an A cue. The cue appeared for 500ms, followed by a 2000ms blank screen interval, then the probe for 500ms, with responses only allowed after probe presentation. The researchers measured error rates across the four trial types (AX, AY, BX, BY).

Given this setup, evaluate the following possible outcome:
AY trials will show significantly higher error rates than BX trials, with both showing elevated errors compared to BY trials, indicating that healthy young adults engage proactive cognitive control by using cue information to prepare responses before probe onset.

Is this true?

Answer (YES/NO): NO